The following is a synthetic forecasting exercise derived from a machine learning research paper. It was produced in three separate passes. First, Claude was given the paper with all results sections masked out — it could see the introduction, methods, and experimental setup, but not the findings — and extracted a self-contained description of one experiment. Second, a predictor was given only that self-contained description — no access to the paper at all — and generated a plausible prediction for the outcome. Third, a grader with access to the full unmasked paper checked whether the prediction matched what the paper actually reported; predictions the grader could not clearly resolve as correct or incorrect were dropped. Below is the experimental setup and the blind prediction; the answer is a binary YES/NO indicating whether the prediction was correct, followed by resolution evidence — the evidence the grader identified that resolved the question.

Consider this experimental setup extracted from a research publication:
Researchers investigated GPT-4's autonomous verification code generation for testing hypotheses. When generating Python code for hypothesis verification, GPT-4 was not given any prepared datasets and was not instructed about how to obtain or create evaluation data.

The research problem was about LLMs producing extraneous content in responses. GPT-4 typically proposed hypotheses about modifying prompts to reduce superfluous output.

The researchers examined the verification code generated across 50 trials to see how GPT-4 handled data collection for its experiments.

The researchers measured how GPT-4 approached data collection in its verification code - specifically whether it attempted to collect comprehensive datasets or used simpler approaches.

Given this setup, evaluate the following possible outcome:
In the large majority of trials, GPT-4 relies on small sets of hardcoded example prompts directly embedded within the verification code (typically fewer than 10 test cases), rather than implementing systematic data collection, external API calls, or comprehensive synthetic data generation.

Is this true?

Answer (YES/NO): YES